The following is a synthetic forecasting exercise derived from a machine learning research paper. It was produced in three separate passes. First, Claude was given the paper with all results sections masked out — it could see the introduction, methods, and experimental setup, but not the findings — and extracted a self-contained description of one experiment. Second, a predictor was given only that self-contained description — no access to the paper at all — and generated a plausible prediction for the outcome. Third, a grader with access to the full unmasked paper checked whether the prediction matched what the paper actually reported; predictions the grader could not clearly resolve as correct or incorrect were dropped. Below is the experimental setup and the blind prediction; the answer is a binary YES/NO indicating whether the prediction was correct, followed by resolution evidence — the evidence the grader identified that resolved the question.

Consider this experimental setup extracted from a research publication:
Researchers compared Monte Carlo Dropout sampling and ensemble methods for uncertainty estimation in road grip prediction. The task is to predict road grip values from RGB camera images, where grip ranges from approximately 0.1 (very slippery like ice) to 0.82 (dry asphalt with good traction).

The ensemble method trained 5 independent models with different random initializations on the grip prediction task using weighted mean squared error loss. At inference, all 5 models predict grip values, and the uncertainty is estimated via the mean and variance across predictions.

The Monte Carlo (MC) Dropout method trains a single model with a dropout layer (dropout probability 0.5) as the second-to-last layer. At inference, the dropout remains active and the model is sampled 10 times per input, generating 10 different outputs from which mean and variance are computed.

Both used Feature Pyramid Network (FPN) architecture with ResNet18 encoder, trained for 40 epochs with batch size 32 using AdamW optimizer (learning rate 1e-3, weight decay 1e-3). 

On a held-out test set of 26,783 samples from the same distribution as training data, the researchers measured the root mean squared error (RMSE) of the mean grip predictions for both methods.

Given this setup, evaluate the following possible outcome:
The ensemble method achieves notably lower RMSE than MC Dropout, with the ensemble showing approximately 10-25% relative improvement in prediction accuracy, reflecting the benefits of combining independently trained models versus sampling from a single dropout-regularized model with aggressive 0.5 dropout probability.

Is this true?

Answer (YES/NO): NO